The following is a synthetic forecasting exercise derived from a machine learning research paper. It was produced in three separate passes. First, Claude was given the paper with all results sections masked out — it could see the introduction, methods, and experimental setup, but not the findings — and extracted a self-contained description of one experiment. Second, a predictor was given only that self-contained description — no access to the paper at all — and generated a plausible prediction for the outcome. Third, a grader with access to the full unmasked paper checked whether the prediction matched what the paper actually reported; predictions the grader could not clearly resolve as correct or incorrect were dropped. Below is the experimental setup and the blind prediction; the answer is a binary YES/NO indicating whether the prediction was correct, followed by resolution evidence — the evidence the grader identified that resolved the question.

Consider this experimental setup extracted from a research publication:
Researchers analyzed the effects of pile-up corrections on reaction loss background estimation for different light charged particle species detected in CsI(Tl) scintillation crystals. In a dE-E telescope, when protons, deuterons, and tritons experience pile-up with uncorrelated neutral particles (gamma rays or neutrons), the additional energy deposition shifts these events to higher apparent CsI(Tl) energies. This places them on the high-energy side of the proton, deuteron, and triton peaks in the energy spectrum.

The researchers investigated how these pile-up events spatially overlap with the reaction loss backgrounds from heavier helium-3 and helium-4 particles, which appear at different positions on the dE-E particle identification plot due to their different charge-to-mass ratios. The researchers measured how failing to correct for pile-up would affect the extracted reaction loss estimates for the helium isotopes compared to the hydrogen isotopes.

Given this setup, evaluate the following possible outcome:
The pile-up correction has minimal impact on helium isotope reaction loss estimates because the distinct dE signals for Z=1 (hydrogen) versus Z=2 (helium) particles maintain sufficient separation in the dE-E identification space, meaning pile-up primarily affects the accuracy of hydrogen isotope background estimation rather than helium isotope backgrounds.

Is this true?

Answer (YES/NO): NO